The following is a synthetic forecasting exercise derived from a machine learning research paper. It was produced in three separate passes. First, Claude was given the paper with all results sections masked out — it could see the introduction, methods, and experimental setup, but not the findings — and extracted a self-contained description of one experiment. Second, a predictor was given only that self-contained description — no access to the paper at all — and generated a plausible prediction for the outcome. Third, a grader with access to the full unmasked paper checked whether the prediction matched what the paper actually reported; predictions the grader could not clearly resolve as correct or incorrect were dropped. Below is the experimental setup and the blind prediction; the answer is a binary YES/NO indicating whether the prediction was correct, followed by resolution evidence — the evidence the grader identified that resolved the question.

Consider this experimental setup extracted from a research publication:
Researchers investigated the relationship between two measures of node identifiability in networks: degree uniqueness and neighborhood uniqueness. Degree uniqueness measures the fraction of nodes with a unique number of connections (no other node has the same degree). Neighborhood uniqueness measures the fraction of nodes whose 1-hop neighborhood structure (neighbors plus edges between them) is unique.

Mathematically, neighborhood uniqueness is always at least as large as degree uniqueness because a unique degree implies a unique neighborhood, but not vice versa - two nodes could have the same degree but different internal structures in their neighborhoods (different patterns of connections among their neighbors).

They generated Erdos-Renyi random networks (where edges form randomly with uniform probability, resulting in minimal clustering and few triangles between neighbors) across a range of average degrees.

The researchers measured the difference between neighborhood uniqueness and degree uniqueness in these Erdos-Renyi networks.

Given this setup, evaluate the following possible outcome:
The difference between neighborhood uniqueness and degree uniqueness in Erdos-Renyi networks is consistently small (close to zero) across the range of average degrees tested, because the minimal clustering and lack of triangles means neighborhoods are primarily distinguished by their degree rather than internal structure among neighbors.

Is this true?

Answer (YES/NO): NO